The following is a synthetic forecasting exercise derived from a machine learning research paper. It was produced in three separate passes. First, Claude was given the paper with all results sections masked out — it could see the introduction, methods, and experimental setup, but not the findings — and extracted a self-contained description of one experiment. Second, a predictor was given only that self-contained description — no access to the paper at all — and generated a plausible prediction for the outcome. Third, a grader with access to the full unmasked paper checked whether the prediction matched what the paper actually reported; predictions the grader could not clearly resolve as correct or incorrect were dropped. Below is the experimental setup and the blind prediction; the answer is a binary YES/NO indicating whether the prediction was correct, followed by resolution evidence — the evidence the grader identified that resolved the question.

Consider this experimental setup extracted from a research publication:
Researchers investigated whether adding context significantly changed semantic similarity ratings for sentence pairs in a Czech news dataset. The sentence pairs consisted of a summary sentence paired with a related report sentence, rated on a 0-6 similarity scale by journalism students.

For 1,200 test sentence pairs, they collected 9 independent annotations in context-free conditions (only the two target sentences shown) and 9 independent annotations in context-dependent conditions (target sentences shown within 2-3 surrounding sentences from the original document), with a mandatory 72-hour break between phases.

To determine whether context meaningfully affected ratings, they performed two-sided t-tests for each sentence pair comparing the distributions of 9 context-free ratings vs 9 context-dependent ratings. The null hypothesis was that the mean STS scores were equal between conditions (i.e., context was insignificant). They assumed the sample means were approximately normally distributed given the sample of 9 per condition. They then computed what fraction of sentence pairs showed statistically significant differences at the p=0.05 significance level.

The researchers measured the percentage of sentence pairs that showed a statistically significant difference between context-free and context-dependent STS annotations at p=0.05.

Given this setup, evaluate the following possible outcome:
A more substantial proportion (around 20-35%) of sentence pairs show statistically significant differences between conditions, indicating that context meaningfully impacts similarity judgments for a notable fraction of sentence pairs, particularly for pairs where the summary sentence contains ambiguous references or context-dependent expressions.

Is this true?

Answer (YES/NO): NO